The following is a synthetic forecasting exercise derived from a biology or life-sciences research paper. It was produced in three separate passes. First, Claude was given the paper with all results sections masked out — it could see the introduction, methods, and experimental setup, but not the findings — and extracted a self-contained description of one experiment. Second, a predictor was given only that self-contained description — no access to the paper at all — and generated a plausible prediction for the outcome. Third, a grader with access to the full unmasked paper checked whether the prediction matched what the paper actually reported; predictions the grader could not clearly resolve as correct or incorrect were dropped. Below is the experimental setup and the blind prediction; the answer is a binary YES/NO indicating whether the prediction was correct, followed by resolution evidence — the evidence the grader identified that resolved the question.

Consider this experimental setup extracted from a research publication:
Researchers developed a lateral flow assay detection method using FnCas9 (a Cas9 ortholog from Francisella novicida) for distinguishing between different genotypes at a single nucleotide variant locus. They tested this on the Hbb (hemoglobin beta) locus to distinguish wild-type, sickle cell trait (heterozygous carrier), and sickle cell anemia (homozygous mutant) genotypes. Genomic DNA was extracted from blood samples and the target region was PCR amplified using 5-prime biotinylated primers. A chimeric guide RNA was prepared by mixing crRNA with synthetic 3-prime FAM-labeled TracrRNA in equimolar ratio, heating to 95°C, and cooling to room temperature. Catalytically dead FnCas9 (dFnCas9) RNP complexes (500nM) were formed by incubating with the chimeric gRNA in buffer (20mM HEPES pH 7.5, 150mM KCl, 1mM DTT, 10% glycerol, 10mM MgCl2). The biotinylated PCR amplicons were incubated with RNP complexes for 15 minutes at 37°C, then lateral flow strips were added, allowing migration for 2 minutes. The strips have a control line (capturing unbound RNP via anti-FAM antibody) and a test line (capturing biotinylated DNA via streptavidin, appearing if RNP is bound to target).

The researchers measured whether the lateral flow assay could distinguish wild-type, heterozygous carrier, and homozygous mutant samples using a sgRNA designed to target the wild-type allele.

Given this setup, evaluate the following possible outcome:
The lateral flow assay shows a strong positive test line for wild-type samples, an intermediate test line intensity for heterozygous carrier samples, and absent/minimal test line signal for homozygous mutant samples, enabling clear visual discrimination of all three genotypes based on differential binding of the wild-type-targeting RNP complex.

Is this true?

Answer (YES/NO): NO